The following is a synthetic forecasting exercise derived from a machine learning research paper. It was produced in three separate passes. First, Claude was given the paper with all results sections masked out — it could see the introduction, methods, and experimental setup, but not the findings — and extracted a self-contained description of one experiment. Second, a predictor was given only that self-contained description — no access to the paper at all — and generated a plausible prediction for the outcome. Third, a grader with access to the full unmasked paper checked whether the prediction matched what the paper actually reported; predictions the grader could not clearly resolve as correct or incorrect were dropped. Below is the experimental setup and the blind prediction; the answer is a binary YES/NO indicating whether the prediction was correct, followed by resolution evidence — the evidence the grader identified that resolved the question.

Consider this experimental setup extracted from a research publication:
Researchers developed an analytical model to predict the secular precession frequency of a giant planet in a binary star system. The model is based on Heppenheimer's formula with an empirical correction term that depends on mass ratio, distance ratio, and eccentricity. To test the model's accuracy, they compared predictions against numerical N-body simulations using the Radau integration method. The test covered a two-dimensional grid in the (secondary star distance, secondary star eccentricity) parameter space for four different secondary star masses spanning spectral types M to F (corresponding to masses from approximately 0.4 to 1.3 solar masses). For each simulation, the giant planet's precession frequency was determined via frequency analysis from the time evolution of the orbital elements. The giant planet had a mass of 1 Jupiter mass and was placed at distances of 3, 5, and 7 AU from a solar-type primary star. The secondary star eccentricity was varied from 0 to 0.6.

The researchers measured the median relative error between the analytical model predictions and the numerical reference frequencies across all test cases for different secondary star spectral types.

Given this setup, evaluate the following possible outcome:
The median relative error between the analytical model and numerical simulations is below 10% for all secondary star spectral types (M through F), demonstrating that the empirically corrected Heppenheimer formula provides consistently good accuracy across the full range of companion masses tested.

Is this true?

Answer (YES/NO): YES